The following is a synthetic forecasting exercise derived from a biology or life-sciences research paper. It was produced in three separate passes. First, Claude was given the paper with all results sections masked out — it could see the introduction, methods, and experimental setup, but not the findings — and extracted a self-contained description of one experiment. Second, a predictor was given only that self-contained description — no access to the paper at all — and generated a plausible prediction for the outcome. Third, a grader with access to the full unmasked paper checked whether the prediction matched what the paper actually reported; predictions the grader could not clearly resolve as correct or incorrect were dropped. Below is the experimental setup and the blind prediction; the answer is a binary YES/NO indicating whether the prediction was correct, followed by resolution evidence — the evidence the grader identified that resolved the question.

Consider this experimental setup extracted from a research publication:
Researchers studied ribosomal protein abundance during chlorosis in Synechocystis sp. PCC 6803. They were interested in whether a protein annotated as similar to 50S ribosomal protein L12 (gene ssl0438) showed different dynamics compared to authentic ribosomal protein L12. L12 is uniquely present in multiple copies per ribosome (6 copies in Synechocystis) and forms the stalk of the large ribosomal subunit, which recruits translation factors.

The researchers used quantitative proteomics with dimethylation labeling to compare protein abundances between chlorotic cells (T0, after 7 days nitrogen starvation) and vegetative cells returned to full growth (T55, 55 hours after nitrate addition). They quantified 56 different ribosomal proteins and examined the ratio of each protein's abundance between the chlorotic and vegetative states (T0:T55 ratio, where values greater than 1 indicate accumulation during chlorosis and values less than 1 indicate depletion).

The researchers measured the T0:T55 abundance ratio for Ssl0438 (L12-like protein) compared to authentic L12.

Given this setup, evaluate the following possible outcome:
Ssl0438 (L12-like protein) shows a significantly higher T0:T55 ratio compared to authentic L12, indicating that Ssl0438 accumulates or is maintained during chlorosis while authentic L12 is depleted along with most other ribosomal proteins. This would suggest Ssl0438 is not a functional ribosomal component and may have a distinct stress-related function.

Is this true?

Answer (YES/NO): NO